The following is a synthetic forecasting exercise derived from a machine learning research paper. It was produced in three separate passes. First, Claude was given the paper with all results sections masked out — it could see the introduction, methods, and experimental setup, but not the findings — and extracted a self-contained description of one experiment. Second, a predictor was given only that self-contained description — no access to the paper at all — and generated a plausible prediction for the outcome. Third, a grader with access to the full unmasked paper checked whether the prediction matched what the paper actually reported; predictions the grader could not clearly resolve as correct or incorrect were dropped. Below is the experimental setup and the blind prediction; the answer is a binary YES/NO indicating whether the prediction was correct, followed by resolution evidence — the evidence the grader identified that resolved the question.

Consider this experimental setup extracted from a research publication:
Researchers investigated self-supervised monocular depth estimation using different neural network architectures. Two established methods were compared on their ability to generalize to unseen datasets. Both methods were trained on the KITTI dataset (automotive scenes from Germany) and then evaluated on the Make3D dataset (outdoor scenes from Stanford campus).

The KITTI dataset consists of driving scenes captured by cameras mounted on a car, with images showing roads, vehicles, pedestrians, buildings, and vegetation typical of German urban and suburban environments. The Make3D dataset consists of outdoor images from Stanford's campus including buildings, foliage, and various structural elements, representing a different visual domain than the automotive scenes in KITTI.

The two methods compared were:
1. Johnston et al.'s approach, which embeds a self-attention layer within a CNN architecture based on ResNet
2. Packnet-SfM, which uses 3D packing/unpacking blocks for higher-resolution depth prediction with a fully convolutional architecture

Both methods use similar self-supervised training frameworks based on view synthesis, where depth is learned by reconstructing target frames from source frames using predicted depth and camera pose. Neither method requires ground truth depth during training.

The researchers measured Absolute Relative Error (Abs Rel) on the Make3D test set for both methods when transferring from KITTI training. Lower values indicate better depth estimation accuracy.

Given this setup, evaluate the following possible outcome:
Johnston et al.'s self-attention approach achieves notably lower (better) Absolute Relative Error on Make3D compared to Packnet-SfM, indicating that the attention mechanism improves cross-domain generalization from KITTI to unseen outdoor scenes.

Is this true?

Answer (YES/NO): YES